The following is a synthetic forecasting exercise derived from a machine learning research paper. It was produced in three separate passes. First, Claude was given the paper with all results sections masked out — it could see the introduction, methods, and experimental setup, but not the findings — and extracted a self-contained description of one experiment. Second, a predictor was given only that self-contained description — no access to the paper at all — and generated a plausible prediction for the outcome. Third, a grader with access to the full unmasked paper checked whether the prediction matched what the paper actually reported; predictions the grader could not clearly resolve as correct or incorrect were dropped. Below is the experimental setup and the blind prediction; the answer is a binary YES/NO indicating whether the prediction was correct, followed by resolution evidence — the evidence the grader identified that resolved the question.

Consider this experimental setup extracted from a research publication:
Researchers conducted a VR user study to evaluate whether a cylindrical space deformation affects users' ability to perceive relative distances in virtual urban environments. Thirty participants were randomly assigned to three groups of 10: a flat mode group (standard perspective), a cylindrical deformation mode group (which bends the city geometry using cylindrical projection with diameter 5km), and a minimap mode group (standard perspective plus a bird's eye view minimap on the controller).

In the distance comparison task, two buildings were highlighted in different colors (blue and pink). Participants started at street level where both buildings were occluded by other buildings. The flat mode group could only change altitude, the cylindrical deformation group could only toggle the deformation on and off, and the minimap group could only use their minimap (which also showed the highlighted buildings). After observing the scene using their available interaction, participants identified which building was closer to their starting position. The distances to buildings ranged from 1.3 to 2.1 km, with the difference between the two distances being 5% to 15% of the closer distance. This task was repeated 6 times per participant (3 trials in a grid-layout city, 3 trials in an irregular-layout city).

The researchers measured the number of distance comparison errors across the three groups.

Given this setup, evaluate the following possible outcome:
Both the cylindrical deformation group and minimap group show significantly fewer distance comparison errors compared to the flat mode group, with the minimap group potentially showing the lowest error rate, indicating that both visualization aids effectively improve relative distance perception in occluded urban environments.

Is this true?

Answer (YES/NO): NO